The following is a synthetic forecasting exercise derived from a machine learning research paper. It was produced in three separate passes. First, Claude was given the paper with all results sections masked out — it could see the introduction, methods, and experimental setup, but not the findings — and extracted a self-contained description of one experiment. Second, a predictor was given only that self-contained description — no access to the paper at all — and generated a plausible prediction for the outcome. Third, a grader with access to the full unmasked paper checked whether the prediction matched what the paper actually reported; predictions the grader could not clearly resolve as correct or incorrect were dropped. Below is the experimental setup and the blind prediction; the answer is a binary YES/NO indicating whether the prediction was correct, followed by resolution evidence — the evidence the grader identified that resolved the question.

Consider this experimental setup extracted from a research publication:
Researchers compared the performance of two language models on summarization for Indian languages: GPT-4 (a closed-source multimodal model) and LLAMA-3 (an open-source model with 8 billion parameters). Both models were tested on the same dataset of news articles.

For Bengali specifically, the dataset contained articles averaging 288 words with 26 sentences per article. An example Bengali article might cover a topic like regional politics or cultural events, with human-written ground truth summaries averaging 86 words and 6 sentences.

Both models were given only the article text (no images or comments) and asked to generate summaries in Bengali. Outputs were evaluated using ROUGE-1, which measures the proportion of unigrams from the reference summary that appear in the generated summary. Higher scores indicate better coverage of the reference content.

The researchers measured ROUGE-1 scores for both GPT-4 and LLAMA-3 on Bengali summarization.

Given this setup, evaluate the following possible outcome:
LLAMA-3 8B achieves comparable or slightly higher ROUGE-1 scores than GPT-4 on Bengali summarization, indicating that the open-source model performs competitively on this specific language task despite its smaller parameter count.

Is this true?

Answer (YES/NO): NO